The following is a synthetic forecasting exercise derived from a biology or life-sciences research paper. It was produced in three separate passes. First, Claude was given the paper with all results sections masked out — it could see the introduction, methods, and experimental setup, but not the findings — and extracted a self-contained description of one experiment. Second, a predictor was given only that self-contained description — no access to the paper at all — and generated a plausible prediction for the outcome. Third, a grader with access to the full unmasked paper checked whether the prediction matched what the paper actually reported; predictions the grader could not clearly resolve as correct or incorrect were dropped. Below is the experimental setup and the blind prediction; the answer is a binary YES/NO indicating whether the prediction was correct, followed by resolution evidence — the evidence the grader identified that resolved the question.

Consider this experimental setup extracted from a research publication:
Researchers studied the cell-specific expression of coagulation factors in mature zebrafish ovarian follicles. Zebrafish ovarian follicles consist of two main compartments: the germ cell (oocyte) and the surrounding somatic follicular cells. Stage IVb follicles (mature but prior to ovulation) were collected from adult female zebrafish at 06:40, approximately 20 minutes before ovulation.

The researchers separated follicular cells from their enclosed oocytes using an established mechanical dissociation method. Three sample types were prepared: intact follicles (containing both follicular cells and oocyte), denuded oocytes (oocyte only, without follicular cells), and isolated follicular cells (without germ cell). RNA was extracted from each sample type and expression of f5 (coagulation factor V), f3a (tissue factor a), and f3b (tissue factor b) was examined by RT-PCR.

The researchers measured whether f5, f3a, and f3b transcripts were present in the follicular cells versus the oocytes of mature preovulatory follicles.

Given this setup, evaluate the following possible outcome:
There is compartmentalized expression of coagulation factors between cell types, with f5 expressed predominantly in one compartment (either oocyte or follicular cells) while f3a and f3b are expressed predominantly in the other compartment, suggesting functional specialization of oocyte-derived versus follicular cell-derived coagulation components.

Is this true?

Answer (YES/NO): NO